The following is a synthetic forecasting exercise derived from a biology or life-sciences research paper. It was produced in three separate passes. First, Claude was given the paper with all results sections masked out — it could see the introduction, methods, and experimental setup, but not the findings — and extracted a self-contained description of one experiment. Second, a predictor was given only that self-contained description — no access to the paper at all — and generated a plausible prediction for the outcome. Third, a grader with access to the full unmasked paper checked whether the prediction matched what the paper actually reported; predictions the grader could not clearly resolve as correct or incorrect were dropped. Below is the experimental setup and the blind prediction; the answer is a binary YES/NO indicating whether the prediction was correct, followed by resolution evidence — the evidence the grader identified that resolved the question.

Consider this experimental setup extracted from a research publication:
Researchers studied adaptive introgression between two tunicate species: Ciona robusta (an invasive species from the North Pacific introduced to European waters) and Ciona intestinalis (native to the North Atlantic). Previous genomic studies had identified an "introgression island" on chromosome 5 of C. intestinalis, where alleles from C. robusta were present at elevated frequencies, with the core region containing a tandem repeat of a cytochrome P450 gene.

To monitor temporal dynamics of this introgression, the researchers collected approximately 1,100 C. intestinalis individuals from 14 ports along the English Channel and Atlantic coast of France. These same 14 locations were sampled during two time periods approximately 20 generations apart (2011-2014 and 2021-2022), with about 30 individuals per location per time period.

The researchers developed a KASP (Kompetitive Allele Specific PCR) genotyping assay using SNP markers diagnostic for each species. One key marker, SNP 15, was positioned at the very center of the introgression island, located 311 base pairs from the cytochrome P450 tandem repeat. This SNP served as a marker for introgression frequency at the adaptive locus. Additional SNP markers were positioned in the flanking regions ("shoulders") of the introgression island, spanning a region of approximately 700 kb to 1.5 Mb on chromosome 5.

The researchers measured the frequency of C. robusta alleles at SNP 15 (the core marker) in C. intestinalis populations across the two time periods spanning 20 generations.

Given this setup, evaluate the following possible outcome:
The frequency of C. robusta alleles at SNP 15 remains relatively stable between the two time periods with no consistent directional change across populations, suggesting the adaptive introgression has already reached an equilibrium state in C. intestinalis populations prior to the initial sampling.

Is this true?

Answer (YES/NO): YES